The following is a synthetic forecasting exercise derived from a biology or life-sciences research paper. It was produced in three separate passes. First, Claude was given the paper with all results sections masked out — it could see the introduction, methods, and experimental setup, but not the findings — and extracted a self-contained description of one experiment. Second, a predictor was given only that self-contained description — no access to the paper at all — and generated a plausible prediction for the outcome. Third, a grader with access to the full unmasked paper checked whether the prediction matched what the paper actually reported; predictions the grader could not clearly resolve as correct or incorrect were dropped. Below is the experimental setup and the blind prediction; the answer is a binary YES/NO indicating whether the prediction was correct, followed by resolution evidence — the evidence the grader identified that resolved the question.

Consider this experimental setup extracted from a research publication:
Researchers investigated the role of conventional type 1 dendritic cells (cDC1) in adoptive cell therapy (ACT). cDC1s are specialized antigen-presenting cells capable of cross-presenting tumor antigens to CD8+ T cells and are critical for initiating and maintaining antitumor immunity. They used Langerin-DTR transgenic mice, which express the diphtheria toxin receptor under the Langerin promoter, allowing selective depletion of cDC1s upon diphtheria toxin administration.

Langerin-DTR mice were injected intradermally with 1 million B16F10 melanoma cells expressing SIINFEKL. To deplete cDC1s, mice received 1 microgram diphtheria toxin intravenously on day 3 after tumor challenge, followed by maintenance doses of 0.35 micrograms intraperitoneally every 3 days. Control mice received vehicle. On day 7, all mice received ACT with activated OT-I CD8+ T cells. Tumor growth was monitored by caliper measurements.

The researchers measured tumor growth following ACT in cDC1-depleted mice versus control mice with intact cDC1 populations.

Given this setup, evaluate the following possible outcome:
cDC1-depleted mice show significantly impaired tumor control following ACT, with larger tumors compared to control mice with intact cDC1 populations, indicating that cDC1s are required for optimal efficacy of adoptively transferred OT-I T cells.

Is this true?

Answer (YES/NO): YES